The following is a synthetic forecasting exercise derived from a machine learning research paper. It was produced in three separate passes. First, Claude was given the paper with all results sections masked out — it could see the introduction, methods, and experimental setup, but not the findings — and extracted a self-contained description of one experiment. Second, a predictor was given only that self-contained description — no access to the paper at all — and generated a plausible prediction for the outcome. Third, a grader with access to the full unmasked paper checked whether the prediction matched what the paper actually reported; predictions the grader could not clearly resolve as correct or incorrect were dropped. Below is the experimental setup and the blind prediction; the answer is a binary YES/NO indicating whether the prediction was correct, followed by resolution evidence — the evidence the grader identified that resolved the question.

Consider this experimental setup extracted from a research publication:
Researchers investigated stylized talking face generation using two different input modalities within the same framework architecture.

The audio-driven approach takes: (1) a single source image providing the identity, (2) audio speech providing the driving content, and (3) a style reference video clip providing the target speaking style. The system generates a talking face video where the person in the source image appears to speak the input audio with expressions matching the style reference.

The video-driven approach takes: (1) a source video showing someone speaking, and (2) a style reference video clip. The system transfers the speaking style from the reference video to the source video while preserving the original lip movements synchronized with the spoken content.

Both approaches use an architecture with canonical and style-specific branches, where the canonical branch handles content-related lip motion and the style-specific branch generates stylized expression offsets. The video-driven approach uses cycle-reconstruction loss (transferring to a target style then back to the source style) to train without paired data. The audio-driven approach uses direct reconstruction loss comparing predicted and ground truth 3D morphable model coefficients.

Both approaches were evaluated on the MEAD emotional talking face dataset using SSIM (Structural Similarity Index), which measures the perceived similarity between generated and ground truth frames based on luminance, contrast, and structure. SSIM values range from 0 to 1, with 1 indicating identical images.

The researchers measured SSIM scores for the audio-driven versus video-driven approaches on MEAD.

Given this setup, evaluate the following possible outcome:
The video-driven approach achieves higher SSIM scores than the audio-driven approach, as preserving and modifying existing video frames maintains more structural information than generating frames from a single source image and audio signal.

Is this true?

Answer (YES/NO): YES